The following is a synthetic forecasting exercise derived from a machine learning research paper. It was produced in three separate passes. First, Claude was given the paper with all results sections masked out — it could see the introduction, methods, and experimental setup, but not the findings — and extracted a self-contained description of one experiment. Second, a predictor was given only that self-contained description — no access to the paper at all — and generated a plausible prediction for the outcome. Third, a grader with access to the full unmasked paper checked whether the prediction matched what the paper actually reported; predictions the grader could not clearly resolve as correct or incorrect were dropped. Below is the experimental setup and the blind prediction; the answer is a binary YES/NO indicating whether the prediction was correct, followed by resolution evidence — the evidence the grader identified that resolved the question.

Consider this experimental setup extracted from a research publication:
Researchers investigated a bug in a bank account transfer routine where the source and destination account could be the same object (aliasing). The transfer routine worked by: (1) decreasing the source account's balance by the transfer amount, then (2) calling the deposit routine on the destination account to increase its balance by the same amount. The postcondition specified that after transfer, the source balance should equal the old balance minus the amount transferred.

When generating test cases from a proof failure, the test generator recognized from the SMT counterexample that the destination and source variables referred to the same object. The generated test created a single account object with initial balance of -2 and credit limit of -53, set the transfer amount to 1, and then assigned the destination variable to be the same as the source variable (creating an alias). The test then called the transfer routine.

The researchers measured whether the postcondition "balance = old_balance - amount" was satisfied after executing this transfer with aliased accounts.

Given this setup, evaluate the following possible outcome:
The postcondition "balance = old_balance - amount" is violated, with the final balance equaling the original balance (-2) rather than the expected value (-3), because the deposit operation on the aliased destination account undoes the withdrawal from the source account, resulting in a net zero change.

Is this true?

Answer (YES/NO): YES